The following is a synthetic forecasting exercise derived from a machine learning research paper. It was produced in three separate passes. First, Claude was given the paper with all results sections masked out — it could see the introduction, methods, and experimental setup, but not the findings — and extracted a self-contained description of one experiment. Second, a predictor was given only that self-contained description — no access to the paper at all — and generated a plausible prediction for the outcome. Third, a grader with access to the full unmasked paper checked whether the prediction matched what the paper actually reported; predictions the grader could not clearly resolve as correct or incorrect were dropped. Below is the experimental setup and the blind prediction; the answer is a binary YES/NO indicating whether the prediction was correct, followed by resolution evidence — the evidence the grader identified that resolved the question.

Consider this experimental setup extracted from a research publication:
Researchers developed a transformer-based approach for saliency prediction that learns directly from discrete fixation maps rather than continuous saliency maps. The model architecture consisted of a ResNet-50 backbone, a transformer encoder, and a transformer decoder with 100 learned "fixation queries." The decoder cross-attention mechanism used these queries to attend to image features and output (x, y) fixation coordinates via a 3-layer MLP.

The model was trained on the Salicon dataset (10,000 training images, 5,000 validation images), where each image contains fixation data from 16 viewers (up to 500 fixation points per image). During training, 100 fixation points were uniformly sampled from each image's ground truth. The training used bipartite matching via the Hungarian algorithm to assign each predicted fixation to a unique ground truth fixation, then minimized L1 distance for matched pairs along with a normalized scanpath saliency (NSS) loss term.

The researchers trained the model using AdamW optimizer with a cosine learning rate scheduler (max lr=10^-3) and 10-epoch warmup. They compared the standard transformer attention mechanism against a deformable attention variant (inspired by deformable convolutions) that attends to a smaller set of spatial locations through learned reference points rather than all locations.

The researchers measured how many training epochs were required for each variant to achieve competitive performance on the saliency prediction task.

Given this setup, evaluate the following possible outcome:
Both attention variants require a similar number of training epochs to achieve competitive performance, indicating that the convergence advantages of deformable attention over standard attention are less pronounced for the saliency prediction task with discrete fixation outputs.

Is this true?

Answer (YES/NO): NO